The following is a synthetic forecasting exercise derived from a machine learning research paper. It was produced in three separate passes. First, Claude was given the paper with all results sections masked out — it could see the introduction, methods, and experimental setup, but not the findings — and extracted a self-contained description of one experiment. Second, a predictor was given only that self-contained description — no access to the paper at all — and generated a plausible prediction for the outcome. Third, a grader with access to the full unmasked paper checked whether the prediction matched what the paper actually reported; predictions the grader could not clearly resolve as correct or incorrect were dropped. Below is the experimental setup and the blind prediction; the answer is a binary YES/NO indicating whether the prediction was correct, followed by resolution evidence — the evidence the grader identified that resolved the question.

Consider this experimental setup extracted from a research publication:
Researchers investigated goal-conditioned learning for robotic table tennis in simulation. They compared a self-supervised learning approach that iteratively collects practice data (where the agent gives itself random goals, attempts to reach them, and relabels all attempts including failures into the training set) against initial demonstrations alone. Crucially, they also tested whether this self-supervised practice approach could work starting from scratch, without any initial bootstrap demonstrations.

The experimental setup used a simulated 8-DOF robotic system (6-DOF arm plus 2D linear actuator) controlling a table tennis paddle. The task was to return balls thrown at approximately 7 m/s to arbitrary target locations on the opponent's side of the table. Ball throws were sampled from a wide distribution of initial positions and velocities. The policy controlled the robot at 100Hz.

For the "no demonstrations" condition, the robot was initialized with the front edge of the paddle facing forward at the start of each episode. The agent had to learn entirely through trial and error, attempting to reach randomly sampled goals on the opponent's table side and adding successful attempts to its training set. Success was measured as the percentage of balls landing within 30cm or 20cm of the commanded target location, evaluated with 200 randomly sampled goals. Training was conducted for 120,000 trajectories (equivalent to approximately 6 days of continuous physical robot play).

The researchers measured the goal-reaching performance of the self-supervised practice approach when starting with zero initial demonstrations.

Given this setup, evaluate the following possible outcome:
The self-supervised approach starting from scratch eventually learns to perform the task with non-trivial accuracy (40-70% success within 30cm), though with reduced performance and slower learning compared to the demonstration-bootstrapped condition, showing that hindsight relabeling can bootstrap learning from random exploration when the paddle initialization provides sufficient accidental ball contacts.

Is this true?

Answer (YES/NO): NO